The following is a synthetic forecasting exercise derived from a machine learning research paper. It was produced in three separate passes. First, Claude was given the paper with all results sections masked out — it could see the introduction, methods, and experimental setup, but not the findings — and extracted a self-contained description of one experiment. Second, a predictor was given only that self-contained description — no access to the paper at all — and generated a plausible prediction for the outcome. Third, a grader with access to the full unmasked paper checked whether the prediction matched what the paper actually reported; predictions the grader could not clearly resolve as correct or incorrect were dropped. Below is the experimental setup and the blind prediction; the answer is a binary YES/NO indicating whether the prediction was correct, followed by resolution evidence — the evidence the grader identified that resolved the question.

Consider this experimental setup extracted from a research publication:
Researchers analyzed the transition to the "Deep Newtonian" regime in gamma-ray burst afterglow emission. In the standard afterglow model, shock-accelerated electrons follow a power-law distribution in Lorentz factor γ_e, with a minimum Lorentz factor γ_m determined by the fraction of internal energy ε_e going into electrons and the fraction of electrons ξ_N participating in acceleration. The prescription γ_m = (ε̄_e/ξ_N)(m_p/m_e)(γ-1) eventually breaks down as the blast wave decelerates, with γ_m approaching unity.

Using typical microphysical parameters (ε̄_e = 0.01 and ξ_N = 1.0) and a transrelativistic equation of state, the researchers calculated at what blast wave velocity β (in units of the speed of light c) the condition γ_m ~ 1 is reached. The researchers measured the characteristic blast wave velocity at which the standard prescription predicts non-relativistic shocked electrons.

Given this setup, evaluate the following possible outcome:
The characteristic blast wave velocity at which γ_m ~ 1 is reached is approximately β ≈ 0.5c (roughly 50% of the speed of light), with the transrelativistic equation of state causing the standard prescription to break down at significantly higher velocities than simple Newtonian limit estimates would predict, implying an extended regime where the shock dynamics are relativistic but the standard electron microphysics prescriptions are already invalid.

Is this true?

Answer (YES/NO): NO